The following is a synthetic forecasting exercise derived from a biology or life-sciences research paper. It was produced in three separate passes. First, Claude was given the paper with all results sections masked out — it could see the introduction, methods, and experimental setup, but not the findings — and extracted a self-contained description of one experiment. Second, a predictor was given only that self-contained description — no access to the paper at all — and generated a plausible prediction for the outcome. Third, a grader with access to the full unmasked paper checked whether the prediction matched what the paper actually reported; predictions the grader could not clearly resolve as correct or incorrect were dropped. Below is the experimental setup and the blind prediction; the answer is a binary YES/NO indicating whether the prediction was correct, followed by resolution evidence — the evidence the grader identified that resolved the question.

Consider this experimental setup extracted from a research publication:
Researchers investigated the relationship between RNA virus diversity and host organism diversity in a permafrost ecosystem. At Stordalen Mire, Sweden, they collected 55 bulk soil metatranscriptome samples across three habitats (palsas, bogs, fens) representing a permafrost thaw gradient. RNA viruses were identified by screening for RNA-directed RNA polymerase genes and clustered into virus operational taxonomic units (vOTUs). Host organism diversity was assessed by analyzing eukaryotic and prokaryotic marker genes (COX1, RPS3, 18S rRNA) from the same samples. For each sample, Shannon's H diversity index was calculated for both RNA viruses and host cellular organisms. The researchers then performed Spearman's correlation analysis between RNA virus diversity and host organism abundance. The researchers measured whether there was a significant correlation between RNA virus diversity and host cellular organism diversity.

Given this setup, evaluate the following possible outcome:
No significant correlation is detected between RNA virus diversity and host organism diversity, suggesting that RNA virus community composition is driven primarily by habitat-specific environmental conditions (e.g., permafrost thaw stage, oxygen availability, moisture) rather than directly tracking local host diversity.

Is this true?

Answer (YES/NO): NO